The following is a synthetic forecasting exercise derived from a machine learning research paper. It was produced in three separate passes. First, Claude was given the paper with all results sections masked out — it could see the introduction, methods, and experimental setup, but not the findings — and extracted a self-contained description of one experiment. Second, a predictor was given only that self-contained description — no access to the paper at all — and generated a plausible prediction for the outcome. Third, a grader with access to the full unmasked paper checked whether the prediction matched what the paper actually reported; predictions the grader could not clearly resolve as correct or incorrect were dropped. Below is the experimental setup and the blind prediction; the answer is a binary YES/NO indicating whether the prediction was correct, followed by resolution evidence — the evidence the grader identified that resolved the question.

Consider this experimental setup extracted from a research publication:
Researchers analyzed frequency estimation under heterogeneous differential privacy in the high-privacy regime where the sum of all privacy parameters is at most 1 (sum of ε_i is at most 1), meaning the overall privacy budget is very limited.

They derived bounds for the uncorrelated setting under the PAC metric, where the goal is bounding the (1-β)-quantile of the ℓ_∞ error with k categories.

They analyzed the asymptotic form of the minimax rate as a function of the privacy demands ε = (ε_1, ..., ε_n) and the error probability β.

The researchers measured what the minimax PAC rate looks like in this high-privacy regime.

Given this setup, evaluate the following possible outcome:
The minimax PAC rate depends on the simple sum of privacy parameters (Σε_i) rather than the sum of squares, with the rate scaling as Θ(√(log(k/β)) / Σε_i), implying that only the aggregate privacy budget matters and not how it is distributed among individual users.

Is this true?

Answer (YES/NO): NO